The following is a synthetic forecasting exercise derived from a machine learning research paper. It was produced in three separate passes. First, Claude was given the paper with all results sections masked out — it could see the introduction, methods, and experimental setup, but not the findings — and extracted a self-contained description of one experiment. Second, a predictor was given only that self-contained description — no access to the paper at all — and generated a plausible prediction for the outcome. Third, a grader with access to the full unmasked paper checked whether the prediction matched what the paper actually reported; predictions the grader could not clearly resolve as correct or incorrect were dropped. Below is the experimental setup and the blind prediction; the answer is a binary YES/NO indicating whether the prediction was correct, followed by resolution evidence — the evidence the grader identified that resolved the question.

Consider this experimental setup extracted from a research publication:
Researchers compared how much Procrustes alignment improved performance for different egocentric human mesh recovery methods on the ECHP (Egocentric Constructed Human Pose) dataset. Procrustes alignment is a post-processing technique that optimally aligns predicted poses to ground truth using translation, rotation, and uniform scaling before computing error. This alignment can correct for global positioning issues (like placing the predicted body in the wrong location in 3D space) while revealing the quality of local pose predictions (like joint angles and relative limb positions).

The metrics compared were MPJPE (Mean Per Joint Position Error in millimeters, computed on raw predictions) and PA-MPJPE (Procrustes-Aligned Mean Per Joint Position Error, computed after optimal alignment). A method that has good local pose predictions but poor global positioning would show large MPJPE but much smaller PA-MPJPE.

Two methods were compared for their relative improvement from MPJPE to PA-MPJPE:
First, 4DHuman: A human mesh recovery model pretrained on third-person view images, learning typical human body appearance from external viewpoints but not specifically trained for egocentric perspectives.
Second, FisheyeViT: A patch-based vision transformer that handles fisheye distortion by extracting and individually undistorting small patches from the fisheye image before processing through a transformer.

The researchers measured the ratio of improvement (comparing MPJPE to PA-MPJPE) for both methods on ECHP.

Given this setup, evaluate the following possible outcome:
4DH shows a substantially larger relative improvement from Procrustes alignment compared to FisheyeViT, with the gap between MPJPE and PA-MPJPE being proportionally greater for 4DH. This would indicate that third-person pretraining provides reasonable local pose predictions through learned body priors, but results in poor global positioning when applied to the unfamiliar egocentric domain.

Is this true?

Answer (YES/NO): NO